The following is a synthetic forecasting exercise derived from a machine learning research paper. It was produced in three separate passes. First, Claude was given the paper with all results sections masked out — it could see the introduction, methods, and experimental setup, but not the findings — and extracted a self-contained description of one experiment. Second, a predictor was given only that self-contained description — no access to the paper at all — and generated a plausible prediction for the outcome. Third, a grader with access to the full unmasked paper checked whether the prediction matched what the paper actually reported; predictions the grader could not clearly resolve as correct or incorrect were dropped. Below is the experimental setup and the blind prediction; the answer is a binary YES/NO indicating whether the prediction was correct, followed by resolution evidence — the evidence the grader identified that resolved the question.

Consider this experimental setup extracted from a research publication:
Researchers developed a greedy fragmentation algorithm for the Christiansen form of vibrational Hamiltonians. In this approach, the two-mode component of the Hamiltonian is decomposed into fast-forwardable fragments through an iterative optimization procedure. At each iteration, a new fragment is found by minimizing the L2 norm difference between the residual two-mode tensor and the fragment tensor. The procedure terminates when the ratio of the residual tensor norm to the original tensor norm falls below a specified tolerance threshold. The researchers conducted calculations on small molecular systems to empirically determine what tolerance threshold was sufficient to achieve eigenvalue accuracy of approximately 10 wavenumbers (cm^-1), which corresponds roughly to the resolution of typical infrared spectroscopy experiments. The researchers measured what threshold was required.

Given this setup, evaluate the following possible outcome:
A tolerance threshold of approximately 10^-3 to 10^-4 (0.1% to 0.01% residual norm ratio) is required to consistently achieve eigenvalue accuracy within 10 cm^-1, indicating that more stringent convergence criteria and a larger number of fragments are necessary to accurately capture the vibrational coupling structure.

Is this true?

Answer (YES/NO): NO